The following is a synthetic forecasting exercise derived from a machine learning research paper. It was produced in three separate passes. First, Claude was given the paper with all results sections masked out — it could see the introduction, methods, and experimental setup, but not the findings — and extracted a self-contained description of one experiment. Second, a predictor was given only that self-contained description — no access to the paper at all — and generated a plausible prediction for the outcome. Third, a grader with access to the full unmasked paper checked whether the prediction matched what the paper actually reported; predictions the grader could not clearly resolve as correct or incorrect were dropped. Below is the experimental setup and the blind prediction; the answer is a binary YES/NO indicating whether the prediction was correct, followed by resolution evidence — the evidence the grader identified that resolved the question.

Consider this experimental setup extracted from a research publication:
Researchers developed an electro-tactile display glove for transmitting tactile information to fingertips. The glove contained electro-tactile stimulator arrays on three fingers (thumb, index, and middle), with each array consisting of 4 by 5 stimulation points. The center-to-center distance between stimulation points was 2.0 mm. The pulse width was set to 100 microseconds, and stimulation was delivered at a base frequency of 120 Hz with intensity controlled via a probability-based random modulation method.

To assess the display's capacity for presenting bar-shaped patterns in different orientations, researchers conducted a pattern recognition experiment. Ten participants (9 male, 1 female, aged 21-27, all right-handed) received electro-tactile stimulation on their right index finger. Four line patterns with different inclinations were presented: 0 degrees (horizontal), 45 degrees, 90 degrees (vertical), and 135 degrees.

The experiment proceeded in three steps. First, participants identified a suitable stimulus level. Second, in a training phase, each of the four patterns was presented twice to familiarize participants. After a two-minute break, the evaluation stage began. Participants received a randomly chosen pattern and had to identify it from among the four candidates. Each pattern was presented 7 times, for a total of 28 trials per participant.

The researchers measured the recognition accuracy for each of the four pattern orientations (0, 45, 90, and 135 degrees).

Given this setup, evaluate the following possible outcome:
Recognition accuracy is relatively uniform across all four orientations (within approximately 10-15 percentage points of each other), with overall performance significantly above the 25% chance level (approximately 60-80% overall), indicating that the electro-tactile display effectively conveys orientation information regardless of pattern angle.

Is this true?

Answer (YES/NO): NO